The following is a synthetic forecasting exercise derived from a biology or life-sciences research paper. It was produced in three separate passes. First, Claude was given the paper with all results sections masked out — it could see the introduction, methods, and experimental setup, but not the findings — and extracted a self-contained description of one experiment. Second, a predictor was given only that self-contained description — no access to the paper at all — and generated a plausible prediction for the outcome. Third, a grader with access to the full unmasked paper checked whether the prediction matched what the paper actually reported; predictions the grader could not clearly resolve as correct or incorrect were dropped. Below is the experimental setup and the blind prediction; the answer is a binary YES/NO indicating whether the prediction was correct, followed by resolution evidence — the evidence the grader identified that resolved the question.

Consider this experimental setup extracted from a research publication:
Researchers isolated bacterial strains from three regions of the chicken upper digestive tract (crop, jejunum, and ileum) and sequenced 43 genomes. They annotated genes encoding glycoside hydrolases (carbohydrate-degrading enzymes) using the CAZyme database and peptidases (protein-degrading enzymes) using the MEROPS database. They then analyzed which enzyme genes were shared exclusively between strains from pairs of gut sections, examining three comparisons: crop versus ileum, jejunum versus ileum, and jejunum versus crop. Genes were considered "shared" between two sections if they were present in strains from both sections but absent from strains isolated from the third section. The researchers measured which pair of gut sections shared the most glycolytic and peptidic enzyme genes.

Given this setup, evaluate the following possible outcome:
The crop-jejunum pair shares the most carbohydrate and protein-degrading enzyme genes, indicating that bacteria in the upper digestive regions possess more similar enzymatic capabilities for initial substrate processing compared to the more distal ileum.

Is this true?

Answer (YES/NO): NO